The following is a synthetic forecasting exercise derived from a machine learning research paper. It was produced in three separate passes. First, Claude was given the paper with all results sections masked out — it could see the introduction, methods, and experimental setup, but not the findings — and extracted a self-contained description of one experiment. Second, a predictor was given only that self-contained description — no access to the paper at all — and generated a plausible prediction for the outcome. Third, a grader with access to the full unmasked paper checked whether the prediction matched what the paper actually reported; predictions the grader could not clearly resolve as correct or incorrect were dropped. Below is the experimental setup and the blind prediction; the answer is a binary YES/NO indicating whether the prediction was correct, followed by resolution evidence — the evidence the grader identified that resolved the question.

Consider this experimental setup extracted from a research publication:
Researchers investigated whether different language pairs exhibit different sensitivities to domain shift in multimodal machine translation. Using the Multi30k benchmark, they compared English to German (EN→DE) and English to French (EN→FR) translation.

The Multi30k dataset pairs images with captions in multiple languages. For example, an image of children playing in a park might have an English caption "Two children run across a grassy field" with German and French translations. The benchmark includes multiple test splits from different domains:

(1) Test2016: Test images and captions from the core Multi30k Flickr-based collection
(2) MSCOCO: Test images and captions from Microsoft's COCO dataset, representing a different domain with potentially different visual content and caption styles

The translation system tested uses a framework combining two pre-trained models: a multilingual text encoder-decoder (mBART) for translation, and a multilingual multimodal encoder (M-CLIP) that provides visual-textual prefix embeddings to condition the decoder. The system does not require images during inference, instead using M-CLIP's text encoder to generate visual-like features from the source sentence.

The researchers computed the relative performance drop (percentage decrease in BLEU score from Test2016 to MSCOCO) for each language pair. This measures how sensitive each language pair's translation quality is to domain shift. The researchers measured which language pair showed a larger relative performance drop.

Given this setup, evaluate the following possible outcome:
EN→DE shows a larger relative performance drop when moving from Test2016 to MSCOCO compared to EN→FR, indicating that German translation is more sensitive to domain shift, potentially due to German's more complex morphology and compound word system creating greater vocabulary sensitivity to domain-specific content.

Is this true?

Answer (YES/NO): NO